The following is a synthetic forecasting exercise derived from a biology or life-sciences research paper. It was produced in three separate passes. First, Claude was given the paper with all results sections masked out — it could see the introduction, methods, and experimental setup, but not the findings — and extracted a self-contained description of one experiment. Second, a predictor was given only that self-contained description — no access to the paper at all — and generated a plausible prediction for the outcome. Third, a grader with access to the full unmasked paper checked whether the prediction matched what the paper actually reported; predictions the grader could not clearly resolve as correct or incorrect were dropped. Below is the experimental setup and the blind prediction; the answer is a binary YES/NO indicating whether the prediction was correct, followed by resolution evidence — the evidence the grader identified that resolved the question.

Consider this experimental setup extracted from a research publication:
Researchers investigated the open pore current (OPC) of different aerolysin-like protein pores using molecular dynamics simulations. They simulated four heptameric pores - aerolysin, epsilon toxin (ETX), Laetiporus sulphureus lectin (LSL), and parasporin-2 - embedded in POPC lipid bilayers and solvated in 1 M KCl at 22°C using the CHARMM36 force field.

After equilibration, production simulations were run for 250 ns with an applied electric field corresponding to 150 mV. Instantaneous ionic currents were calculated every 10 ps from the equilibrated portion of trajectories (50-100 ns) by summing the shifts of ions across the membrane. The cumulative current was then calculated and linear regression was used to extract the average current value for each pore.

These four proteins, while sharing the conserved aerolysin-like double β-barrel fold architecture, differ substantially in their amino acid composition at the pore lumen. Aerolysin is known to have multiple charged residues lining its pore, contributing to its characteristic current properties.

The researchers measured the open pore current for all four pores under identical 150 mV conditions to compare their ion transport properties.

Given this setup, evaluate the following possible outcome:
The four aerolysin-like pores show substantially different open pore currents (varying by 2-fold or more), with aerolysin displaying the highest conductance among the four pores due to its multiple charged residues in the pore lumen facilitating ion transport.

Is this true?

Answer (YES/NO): NO